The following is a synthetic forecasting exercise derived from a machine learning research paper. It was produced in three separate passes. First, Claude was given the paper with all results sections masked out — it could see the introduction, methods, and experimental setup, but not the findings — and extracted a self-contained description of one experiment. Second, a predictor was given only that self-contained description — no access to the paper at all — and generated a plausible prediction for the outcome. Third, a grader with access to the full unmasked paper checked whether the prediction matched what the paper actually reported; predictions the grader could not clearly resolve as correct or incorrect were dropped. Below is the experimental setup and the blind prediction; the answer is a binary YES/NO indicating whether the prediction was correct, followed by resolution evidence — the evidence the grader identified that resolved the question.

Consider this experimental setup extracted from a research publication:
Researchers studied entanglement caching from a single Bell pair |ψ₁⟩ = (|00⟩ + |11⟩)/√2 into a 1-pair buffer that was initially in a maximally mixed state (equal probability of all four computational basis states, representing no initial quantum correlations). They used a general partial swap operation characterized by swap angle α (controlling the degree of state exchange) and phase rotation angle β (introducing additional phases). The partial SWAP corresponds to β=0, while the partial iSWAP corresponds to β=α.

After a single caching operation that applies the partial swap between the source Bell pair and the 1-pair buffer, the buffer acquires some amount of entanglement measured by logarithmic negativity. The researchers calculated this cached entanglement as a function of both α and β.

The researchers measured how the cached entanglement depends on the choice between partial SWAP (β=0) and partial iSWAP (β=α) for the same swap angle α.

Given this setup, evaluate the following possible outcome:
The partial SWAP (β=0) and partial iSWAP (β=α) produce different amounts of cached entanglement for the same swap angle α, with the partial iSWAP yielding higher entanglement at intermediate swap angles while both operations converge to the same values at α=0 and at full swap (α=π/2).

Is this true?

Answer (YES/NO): NO